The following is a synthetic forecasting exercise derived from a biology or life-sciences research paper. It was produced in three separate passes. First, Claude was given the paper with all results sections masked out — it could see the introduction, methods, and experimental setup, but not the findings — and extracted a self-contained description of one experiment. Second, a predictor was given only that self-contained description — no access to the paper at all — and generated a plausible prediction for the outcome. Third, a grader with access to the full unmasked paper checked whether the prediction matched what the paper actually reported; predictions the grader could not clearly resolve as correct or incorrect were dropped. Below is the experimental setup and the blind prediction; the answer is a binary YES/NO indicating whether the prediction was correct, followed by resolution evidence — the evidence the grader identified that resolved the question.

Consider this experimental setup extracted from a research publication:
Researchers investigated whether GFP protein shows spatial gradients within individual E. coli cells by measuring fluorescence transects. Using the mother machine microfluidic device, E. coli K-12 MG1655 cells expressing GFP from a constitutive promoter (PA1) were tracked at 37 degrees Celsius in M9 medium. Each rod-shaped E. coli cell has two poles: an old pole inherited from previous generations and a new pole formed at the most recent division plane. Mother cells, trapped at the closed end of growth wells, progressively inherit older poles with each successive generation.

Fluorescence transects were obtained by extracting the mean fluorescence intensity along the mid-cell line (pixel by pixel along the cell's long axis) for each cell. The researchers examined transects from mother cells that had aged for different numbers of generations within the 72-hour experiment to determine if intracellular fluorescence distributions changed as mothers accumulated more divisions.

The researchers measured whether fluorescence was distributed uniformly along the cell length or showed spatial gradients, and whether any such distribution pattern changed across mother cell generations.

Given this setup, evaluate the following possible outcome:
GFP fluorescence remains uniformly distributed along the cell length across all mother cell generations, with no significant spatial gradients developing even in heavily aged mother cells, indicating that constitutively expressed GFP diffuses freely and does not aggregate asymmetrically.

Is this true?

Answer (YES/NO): NO